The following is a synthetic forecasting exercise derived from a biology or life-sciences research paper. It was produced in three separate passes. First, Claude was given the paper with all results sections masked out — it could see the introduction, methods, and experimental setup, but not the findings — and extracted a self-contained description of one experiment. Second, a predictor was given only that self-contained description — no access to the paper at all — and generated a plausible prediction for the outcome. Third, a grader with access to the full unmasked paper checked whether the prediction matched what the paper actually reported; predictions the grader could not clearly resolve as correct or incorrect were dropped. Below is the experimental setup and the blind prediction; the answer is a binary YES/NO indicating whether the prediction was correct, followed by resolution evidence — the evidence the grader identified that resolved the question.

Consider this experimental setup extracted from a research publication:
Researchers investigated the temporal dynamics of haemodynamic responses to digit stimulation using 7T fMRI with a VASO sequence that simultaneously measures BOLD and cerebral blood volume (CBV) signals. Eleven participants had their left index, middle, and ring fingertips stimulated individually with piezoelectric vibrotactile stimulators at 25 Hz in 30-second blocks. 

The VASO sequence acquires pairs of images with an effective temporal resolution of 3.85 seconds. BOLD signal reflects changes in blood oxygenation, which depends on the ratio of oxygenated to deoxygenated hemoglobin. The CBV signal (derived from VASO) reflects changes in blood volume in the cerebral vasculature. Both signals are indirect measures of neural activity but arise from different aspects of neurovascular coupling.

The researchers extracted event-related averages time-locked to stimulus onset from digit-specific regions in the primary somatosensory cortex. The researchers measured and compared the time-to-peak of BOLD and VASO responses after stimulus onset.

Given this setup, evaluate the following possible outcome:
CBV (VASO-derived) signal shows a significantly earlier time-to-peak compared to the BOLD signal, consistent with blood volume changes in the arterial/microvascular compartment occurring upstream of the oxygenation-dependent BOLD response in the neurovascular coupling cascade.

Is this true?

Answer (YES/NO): NO